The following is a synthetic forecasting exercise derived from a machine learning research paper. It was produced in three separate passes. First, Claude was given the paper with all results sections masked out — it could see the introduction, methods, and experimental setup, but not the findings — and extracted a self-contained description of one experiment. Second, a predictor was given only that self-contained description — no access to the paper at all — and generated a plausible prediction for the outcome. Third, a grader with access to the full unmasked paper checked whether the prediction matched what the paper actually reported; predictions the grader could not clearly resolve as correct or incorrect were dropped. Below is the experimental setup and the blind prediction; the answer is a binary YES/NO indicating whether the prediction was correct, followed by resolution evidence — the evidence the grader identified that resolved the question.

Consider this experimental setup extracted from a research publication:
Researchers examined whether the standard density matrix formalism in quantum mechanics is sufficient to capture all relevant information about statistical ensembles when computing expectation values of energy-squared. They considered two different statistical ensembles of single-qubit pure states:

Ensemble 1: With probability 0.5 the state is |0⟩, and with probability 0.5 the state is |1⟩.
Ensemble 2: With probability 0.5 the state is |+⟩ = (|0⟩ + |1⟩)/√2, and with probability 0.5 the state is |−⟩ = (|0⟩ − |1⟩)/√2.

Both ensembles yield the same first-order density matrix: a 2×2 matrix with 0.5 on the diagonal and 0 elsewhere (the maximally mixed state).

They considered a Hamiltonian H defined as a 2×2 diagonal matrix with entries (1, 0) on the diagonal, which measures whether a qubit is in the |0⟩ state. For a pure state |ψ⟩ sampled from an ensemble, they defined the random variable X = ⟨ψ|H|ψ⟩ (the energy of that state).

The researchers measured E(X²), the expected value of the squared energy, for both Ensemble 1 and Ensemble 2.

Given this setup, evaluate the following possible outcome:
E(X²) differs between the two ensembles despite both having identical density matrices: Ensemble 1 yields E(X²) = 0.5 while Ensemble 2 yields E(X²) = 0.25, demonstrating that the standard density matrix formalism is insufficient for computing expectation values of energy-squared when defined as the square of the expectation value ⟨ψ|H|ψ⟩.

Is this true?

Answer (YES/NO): YES